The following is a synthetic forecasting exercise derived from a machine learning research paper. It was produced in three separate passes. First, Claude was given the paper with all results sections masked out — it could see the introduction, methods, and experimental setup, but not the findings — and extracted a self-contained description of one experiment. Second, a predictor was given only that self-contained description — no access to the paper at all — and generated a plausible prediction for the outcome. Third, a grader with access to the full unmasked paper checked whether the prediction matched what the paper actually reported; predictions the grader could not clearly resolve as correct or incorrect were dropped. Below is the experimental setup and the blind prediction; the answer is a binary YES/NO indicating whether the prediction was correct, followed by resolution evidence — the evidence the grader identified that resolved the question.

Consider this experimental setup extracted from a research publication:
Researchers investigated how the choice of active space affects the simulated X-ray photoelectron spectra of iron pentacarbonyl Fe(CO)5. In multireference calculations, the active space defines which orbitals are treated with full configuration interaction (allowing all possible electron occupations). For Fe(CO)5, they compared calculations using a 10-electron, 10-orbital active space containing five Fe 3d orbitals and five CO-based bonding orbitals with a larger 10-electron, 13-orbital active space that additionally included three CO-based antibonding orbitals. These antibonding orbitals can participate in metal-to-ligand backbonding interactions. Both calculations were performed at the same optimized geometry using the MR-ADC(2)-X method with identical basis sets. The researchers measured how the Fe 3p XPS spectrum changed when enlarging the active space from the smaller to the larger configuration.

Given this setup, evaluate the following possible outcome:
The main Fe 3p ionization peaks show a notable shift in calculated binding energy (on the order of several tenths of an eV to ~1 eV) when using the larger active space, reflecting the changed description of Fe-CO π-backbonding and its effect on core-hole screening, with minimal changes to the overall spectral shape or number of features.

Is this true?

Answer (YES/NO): NO